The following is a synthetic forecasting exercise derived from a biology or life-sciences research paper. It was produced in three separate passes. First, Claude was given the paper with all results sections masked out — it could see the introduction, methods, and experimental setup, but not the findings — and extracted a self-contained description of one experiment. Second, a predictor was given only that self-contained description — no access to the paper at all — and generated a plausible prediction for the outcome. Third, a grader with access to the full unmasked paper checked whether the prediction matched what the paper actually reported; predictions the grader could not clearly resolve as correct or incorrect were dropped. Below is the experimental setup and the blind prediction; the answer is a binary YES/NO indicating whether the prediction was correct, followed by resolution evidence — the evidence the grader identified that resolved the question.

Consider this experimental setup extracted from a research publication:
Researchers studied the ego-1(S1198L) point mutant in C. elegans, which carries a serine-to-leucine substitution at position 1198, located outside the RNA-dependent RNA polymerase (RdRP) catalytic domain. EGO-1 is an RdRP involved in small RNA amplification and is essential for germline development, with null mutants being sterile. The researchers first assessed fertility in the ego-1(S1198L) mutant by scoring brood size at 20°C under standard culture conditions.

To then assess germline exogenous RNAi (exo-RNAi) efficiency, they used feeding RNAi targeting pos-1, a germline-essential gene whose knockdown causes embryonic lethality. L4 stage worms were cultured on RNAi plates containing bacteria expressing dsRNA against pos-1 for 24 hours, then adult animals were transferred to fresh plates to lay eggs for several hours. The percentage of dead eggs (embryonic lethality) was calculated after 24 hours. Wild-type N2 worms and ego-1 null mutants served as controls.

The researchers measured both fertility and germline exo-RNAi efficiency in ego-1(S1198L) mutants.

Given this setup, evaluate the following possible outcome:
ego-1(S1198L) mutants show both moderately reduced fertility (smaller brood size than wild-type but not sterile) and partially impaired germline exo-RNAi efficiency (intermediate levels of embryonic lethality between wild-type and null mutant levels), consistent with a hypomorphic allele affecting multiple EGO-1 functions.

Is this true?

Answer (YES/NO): NO